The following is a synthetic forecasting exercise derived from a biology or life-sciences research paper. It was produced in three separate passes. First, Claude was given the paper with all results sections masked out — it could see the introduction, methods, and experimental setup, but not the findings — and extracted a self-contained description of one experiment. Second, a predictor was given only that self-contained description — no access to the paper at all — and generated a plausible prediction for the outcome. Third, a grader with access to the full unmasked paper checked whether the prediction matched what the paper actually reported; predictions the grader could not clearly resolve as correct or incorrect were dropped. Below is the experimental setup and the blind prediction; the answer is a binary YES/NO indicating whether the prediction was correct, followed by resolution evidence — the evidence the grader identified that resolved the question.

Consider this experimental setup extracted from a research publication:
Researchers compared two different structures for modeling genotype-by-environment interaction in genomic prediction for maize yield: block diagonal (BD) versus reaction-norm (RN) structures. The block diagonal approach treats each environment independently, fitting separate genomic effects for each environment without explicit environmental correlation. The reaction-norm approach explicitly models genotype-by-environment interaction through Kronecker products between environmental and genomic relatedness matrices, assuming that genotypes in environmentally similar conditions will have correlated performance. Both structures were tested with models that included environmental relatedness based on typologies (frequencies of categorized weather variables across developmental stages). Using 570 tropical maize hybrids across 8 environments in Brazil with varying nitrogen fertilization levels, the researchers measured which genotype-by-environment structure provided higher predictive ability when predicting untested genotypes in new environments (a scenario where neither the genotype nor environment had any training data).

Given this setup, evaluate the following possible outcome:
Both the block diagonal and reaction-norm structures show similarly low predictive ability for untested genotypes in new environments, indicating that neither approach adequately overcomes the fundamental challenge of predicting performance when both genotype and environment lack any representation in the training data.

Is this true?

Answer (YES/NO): NO